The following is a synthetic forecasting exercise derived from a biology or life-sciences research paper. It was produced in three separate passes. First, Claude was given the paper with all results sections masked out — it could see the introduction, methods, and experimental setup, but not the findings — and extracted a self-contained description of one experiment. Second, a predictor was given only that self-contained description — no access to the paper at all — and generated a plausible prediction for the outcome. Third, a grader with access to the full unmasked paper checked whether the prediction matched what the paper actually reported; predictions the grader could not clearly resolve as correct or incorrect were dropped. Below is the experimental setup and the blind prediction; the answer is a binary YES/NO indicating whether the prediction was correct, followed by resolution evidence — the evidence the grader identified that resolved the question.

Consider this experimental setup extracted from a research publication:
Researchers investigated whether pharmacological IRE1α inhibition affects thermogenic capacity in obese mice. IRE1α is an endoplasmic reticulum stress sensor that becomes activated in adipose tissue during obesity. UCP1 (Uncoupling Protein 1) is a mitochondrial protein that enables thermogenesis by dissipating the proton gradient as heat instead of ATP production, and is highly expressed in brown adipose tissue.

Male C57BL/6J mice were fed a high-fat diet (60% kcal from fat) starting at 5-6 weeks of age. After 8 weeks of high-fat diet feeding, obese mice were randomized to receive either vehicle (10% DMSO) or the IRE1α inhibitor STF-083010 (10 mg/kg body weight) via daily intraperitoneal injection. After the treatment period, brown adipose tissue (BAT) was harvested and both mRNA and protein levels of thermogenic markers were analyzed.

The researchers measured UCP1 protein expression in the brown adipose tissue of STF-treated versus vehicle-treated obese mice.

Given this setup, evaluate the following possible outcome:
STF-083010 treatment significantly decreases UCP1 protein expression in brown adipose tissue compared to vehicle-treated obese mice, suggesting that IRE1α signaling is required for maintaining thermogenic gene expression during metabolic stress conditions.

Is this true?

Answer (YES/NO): NO